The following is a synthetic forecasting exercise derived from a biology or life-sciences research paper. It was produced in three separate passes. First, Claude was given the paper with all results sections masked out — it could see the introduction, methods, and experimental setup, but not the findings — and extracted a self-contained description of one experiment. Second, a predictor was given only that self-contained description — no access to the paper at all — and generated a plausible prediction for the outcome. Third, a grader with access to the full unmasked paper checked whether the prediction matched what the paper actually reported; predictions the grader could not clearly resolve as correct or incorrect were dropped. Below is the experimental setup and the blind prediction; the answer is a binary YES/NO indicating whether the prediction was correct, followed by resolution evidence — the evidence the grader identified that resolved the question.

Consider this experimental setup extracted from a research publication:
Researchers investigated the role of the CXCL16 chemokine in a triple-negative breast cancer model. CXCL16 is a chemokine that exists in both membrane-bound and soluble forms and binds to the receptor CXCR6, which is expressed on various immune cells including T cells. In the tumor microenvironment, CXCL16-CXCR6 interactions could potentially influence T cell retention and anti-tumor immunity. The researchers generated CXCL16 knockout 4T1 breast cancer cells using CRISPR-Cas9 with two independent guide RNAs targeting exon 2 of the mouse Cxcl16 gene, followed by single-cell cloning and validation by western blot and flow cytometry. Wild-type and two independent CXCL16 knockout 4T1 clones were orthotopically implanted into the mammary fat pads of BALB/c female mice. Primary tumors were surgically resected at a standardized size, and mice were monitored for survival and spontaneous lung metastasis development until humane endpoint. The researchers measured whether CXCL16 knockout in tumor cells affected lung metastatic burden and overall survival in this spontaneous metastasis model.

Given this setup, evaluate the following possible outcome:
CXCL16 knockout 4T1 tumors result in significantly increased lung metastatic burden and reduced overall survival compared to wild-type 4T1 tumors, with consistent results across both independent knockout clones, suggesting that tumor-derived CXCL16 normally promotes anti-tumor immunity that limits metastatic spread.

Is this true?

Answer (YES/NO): NO